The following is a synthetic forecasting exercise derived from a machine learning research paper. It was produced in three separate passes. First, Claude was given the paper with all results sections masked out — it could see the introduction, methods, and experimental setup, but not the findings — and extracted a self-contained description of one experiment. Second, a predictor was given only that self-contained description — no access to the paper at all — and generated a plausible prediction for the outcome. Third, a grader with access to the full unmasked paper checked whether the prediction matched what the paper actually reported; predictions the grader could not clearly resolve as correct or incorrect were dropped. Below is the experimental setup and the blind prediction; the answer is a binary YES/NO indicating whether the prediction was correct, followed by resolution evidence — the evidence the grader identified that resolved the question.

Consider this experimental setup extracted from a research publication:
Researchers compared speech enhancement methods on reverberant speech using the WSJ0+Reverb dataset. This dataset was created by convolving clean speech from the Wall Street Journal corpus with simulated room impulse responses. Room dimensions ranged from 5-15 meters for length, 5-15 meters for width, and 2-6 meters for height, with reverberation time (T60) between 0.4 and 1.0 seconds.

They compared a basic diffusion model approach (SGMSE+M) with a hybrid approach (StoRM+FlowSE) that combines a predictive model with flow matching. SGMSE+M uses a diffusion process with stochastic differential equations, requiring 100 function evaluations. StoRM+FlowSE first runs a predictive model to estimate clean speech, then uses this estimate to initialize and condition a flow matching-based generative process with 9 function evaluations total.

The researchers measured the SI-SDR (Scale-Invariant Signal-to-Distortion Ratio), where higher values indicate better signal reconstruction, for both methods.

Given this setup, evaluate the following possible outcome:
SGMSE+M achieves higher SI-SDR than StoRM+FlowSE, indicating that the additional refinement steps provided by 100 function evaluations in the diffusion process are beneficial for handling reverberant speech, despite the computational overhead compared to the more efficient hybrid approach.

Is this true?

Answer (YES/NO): NO